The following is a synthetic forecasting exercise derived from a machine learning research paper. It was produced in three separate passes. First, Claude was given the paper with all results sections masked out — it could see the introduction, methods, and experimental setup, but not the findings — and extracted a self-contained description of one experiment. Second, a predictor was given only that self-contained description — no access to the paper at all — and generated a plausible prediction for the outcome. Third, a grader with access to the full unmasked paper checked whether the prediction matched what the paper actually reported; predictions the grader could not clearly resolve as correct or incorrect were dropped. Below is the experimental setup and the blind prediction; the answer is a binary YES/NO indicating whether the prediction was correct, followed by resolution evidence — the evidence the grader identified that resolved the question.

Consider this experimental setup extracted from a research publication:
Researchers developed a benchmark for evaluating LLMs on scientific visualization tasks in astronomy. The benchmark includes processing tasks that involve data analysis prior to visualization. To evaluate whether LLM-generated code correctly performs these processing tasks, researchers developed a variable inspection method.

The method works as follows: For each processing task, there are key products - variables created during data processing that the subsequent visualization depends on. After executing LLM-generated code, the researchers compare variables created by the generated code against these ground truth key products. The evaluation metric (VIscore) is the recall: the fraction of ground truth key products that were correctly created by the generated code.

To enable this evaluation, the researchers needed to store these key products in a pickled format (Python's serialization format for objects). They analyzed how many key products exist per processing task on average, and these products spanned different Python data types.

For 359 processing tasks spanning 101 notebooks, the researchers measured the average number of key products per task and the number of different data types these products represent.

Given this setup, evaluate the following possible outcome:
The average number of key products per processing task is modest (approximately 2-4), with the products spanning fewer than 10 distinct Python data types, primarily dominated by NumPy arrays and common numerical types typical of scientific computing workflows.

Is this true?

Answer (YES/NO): NO